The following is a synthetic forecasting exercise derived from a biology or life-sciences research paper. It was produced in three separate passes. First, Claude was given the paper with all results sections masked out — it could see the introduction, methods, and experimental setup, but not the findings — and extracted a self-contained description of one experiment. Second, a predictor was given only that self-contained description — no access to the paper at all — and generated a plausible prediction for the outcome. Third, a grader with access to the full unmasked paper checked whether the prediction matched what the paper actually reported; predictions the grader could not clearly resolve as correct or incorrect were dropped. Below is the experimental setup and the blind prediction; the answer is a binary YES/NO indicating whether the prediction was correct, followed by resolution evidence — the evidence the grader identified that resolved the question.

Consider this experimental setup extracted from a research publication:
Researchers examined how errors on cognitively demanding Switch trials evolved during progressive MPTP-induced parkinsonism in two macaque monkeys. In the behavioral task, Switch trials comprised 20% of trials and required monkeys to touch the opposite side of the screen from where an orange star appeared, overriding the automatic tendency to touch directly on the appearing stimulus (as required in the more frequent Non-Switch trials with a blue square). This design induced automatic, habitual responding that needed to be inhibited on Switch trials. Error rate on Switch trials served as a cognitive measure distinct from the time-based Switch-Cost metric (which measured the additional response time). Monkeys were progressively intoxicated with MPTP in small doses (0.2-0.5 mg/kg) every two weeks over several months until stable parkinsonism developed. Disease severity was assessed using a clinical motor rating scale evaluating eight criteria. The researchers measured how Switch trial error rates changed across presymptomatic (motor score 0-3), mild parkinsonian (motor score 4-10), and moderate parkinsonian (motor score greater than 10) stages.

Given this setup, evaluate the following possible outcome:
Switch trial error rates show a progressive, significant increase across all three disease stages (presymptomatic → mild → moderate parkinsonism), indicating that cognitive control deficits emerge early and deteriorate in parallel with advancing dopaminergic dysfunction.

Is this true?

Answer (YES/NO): NO